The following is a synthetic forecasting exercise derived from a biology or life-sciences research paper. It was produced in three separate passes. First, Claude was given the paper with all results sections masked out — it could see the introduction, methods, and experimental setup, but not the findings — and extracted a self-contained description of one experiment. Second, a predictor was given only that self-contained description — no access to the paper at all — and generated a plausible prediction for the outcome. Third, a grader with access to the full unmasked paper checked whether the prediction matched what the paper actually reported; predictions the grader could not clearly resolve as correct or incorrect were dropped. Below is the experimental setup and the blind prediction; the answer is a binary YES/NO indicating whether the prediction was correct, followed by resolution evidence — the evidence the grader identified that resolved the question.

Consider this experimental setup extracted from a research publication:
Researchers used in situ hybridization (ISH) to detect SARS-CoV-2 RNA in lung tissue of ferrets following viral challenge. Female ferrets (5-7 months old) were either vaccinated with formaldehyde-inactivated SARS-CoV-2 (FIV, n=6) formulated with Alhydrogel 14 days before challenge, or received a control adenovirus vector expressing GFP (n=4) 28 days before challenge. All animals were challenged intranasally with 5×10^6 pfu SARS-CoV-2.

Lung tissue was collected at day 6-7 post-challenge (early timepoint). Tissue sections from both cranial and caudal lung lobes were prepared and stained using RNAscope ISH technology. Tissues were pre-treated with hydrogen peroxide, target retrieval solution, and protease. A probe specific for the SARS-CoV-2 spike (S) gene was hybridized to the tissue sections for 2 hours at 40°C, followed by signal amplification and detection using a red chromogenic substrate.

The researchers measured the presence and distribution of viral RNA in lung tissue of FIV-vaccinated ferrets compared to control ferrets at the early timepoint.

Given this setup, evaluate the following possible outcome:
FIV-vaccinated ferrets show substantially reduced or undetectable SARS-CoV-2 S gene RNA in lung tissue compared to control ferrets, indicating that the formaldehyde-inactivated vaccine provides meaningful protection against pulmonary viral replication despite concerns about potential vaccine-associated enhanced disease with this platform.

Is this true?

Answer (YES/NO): NO